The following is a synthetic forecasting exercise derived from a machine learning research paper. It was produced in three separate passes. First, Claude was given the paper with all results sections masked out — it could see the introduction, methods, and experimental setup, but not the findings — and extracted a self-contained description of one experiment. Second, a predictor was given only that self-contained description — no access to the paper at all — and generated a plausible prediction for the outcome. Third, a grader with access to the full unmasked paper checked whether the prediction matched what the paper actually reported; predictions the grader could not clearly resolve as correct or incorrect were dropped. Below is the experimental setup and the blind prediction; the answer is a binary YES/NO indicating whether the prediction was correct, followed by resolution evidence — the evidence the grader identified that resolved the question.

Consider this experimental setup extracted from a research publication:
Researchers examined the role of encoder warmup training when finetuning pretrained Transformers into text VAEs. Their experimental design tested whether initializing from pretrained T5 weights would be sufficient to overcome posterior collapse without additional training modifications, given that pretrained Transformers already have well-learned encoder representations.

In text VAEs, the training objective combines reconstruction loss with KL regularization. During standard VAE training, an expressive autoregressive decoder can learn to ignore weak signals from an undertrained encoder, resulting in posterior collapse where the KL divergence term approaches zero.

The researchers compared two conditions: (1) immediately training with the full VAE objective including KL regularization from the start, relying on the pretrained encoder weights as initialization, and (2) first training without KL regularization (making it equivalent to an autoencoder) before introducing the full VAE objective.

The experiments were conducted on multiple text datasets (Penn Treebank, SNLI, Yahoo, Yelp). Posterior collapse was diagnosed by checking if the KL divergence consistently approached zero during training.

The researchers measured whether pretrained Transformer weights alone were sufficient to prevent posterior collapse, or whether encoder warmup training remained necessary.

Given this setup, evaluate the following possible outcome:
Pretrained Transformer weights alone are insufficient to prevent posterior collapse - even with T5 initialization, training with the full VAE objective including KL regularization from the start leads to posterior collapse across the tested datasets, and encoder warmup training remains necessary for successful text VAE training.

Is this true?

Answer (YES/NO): YES